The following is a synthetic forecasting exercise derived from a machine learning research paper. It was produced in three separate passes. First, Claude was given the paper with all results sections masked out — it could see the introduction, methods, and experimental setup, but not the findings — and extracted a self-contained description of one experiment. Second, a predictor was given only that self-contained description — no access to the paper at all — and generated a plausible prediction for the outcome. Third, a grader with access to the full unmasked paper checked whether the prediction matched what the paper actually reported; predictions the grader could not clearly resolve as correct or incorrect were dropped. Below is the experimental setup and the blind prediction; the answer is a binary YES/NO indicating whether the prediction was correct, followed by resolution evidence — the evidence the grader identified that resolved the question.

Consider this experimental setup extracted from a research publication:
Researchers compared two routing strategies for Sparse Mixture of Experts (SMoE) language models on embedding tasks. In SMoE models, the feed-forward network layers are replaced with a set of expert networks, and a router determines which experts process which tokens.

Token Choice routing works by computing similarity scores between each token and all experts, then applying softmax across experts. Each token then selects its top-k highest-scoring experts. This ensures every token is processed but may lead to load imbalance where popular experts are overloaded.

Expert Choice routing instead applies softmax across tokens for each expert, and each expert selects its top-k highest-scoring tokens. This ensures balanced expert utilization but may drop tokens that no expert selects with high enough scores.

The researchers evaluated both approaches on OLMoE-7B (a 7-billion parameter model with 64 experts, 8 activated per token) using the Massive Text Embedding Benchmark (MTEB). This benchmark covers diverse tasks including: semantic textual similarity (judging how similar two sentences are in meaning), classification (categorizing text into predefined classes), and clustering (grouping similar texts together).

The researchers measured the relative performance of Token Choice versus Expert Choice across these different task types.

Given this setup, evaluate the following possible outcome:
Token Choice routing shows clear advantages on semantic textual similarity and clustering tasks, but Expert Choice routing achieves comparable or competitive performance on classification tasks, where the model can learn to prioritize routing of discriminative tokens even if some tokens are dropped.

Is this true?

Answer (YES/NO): NO